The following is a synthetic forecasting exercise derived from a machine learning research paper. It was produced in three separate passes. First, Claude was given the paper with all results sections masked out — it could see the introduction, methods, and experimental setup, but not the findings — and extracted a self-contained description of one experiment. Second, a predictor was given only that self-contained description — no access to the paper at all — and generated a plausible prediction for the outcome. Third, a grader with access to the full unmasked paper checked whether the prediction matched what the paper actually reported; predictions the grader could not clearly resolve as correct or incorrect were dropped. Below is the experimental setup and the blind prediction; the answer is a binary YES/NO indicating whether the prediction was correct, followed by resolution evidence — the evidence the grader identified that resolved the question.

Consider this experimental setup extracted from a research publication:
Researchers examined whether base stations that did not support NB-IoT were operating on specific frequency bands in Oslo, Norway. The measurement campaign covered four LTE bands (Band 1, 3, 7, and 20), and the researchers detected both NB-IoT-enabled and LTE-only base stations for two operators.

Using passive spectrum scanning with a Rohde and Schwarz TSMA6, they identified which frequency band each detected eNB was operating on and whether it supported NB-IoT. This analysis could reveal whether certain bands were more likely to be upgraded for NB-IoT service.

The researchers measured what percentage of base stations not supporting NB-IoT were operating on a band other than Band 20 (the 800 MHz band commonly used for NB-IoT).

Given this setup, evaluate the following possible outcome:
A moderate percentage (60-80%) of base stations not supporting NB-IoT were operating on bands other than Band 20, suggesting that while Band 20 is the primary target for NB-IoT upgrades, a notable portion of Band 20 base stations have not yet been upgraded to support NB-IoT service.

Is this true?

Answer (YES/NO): NO